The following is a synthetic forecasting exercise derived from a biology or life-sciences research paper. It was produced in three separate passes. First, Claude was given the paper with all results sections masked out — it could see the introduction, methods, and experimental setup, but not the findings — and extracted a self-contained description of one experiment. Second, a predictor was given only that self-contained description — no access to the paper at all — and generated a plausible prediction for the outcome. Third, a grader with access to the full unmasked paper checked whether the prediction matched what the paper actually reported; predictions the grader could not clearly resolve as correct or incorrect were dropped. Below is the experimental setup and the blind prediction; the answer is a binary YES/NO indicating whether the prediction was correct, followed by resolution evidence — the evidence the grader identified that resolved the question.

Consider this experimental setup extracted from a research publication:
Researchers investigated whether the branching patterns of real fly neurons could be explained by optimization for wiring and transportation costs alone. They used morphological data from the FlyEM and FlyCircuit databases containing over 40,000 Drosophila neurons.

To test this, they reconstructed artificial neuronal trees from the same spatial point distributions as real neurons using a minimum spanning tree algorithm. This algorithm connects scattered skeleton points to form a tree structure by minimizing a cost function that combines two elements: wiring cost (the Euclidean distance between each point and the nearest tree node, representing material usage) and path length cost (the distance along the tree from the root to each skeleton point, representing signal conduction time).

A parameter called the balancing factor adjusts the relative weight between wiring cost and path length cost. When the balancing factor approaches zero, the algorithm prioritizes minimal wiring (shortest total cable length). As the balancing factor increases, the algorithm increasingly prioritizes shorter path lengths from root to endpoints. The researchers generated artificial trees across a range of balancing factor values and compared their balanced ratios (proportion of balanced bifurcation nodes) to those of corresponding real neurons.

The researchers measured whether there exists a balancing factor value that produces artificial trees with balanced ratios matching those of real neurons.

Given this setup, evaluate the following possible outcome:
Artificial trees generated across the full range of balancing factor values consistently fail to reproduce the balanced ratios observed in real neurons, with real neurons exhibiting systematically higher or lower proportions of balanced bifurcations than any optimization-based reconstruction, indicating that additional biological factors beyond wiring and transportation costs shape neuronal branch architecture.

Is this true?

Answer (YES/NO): NO